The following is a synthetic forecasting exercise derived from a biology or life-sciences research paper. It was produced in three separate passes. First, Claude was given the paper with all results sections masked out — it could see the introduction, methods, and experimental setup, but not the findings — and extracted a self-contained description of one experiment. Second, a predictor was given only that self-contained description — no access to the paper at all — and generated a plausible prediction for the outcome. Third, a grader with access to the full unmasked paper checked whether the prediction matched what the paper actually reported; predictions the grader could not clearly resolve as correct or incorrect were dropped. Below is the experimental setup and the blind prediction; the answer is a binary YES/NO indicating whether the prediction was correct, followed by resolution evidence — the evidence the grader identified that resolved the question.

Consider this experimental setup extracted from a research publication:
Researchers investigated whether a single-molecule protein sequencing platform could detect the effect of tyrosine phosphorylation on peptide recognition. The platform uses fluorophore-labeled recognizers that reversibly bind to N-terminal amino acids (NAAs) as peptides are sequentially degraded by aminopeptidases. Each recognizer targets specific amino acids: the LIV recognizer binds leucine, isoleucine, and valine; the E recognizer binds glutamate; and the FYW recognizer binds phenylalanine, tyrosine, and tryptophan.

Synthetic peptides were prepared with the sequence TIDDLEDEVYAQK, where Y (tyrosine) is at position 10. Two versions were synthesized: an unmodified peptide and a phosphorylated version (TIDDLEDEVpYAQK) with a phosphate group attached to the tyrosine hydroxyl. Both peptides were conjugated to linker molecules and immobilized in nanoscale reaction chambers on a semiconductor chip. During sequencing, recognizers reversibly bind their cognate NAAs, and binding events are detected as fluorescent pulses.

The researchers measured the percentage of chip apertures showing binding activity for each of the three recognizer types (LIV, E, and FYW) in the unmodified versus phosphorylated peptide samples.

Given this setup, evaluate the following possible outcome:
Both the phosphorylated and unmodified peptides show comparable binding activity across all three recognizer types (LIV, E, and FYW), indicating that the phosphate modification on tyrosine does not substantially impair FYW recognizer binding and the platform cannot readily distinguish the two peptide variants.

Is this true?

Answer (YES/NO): NO